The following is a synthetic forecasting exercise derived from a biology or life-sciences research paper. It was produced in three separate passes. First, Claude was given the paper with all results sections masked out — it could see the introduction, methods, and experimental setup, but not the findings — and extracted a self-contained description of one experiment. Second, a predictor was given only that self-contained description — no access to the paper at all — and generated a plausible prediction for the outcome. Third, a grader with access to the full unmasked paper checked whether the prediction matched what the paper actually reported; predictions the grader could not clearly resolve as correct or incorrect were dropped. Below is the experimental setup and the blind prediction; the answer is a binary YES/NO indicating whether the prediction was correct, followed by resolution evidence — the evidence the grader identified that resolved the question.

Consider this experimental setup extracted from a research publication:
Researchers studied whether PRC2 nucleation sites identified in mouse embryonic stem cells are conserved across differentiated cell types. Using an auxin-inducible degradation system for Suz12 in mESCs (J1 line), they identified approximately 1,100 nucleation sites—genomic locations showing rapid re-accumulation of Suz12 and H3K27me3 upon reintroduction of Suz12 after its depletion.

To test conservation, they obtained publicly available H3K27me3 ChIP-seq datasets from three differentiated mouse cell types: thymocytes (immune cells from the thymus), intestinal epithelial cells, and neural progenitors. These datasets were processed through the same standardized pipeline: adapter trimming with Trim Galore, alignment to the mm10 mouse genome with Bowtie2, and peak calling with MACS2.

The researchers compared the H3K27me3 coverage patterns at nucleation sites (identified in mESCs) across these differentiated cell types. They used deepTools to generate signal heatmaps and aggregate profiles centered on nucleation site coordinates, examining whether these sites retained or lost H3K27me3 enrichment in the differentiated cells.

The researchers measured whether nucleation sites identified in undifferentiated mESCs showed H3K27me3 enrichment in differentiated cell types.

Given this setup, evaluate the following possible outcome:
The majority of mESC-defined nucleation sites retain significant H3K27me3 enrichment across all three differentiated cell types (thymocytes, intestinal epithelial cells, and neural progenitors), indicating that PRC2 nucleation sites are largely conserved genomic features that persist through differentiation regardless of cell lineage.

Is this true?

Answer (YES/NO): YES